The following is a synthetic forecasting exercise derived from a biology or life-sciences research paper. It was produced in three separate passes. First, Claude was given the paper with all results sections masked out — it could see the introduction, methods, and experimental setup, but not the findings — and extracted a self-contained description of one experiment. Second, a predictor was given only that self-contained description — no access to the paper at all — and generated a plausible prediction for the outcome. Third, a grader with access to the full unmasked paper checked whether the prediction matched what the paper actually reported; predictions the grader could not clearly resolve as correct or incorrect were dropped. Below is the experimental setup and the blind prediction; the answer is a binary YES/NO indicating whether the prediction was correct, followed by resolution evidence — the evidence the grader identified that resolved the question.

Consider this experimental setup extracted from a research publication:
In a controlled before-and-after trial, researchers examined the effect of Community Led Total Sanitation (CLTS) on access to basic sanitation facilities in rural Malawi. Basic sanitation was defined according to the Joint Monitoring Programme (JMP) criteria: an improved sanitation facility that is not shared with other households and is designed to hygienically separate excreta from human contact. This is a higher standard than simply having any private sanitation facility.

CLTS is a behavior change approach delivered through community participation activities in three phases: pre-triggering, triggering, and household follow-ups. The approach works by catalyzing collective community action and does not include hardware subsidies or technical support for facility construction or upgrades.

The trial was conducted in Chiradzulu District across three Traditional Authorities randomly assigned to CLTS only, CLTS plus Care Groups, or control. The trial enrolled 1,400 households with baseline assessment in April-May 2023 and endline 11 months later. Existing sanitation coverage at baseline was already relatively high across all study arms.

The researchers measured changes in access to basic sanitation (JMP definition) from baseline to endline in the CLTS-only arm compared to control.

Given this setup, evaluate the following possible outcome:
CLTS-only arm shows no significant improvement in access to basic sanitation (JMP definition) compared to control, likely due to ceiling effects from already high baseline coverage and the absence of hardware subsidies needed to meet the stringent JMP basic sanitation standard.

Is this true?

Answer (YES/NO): YES